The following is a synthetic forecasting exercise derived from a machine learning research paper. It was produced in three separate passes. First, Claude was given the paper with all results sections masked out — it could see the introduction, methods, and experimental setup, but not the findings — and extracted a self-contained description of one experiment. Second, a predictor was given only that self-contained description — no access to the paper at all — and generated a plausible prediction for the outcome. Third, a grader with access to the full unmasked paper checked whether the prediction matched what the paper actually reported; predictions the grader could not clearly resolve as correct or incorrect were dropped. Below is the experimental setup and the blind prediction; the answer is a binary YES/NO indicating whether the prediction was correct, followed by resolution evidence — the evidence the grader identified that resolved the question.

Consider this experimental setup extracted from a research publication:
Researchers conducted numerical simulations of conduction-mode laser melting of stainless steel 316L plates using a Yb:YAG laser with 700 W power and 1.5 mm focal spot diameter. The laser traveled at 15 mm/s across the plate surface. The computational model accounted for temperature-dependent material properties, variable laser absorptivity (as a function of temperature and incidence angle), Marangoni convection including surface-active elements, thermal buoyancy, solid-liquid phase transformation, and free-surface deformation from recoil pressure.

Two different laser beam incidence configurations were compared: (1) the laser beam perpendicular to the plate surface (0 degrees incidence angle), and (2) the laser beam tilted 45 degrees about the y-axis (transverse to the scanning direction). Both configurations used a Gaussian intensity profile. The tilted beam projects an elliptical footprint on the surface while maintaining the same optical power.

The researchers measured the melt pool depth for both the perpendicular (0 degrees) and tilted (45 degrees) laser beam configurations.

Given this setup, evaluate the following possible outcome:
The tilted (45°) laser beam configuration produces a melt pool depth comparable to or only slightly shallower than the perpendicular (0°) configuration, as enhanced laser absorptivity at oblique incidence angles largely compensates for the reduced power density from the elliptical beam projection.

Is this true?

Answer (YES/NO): NO